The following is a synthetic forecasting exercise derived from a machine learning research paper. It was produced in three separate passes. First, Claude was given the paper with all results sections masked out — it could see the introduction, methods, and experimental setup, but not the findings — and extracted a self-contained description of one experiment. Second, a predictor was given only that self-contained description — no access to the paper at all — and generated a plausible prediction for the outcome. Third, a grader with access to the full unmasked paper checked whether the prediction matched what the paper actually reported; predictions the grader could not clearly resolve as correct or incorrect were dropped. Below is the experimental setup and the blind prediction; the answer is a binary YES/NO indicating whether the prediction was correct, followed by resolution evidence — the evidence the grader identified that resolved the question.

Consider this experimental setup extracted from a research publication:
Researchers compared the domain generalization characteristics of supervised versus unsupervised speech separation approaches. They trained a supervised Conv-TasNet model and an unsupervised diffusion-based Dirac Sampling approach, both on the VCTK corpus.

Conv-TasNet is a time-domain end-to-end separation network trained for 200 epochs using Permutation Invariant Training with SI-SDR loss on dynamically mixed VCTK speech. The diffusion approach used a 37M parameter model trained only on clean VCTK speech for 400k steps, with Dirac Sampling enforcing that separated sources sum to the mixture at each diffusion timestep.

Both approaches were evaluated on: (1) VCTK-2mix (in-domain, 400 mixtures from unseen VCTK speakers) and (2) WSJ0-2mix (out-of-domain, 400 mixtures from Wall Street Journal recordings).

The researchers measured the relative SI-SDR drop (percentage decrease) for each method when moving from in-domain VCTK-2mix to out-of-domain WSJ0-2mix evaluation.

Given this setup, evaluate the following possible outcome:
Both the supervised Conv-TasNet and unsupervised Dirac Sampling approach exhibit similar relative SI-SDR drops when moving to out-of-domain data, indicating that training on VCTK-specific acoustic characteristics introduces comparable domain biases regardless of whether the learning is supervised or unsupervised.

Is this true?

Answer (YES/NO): YES